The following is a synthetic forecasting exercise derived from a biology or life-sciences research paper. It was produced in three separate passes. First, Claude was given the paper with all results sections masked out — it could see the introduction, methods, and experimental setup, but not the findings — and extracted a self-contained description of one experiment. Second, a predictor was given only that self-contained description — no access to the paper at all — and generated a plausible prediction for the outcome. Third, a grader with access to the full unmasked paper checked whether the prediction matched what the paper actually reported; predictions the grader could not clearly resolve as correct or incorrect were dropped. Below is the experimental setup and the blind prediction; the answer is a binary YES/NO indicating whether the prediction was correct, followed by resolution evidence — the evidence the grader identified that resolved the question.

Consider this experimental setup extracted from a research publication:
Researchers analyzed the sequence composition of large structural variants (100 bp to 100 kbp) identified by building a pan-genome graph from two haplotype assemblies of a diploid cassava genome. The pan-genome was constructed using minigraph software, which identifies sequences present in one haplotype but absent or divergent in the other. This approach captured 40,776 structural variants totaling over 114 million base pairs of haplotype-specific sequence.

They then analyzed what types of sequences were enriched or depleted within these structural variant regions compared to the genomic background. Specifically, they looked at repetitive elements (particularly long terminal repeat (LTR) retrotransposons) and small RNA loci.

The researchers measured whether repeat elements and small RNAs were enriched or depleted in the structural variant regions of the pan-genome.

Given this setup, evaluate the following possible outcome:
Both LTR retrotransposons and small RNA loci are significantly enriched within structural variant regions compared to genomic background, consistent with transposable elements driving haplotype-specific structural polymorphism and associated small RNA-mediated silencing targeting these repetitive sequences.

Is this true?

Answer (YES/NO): NO